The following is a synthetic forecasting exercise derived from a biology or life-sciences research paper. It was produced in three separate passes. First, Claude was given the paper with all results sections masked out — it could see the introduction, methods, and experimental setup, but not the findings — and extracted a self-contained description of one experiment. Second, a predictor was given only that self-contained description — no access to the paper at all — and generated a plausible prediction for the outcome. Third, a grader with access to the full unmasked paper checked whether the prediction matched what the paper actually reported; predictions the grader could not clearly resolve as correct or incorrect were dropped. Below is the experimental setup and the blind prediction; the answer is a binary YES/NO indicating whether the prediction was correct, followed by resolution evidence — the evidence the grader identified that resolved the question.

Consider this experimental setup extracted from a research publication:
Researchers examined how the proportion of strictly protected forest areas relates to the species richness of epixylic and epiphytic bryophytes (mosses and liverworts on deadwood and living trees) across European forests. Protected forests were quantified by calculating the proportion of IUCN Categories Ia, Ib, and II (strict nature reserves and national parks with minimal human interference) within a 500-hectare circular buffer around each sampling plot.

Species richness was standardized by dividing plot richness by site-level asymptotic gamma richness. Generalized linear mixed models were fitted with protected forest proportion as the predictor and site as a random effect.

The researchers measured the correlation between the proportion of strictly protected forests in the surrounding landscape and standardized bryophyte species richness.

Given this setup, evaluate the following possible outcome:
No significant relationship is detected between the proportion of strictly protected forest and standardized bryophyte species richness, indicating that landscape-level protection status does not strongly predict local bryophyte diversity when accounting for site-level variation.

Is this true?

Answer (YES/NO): NO